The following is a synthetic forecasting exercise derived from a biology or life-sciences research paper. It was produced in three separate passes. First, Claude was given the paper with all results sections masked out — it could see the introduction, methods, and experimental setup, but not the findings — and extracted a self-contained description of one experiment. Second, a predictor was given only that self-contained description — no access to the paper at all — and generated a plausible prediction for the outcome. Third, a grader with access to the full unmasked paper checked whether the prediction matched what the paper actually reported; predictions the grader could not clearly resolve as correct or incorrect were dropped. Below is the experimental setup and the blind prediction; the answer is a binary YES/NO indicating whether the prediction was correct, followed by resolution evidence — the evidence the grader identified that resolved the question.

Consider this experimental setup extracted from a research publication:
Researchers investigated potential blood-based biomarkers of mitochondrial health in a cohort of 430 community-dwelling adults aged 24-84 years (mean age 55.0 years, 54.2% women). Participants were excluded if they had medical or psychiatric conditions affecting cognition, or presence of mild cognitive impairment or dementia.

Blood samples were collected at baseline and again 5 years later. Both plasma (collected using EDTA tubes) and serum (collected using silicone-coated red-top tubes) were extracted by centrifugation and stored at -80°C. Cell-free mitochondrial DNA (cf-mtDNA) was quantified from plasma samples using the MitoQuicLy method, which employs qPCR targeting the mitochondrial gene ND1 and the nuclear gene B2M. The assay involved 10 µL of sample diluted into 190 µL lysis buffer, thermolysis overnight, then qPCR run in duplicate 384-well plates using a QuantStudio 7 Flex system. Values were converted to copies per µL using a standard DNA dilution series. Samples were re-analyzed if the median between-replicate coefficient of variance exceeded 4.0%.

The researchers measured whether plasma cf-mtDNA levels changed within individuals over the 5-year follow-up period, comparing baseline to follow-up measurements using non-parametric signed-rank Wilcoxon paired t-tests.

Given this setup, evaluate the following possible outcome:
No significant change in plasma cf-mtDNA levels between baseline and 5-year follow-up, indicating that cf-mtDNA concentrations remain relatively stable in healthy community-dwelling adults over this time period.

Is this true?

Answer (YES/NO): NO